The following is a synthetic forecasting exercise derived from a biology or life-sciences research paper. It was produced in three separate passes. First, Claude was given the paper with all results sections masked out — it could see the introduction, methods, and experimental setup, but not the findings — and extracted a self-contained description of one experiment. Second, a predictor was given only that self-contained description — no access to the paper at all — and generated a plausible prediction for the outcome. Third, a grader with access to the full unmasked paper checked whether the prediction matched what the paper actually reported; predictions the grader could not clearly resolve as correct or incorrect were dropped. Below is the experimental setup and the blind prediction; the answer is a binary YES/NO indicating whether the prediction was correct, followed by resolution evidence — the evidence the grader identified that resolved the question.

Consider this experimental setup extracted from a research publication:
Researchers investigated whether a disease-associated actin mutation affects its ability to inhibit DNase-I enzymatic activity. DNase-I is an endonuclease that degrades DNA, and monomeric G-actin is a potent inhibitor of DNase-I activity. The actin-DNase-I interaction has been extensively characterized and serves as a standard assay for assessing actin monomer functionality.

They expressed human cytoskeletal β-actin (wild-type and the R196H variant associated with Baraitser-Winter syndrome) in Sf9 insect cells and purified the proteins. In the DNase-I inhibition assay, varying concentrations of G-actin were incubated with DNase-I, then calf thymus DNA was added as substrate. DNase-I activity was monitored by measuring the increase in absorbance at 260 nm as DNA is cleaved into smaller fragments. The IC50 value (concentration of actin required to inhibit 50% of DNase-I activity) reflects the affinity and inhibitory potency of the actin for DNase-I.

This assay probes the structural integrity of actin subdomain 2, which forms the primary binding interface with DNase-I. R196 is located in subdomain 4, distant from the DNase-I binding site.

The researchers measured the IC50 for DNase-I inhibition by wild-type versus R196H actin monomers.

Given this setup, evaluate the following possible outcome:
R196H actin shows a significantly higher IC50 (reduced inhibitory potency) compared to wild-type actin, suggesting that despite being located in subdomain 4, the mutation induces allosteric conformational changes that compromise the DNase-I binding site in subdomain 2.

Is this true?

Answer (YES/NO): NO